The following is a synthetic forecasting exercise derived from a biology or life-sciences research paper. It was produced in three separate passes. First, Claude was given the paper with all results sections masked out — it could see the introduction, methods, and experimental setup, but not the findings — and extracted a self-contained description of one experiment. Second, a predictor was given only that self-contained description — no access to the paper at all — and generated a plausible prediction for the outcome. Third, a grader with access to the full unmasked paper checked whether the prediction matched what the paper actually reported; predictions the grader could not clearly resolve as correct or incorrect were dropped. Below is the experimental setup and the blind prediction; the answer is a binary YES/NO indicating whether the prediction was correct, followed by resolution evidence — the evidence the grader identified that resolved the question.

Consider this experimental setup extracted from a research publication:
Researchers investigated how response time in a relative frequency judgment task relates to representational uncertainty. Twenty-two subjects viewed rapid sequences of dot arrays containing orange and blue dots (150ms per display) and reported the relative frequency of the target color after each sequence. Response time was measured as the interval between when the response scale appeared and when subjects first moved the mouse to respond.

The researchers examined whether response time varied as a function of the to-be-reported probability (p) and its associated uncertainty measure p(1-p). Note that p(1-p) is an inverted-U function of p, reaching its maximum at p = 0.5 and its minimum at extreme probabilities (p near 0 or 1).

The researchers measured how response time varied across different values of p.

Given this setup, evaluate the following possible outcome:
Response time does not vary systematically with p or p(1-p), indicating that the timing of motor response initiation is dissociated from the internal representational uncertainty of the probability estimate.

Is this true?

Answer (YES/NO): NO